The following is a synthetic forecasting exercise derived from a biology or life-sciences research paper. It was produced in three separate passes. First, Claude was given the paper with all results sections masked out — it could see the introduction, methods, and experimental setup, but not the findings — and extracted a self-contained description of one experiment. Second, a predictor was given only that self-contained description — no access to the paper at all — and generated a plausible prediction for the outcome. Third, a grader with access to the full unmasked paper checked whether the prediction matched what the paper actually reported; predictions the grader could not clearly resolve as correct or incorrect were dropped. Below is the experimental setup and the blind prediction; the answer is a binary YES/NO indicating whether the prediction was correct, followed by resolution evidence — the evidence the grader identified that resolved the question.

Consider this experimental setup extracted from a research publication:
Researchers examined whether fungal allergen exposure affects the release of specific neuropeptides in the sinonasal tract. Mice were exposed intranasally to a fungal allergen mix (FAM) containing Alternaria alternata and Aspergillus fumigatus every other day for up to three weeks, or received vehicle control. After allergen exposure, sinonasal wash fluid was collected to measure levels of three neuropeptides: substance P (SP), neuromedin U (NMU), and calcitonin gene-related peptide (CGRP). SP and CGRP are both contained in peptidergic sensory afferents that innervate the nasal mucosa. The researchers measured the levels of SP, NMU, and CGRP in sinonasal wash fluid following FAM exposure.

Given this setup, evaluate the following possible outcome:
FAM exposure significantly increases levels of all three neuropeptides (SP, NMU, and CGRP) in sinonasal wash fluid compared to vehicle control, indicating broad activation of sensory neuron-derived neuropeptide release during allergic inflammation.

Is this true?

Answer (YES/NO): NO